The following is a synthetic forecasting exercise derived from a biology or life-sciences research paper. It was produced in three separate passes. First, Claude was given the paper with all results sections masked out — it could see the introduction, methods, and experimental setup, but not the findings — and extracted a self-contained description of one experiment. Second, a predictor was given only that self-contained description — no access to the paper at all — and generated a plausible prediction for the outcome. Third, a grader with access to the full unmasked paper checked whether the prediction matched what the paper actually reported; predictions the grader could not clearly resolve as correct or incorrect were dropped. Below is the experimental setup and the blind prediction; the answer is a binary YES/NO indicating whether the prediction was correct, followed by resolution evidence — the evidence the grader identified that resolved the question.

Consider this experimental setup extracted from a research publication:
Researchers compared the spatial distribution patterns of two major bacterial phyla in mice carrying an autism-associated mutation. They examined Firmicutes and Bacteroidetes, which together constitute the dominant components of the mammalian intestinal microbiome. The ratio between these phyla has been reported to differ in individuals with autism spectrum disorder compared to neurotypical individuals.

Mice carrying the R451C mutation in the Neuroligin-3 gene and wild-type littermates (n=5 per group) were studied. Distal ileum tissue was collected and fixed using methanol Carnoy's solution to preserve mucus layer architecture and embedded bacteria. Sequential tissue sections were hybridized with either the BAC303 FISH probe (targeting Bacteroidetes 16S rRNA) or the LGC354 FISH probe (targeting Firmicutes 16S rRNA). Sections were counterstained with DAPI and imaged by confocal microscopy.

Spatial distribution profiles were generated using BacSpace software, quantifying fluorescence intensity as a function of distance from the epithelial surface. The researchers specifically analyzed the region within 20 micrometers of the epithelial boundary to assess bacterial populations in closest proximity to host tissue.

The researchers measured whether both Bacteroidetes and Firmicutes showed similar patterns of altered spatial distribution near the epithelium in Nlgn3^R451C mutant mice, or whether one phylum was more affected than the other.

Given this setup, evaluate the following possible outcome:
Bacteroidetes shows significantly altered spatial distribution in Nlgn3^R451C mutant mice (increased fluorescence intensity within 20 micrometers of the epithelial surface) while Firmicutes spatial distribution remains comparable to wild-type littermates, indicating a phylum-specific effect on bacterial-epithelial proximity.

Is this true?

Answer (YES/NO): NO